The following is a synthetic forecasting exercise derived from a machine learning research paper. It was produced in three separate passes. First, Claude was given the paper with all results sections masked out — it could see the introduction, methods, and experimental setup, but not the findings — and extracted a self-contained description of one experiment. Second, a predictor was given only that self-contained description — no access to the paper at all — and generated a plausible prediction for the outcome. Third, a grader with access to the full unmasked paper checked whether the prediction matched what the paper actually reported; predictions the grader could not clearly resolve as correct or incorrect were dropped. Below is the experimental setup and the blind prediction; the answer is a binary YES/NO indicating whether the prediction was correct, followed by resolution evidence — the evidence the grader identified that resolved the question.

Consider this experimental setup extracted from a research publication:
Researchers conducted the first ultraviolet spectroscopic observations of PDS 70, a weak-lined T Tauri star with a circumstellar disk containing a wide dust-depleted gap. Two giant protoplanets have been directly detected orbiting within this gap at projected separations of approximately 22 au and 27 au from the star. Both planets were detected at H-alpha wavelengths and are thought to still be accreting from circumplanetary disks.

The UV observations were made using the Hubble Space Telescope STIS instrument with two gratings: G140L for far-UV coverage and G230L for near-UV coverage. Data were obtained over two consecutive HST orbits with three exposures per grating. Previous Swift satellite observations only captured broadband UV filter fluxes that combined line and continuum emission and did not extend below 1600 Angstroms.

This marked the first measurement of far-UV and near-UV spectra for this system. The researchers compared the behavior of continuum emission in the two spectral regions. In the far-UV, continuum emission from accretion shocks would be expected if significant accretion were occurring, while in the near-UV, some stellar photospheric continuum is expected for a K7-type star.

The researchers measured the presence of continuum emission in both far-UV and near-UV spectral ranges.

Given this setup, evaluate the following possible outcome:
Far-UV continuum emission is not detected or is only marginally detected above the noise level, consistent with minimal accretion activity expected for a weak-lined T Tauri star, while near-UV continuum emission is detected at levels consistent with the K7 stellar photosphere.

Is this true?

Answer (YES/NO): YES